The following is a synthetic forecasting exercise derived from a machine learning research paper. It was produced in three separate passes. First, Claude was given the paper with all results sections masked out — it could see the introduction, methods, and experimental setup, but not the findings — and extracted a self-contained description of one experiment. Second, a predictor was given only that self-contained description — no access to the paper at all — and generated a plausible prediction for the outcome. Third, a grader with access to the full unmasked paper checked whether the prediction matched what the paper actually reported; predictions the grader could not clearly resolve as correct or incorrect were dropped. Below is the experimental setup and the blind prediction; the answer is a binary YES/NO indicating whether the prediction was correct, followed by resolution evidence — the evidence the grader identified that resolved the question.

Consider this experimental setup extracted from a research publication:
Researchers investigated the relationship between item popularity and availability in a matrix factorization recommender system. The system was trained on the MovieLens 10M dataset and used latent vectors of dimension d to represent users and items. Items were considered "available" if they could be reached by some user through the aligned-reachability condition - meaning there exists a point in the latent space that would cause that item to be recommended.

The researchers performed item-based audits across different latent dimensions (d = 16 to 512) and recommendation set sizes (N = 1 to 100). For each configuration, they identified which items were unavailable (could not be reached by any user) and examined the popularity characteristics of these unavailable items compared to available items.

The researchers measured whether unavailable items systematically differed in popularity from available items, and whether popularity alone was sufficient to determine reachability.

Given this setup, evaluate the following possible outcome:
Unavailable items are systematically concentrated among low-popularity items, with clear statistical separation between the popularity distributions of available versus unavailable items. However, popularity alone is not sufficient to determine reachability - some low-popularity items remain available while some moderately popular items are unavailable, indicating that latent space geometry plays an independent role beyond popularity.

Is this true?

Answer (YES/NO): YES